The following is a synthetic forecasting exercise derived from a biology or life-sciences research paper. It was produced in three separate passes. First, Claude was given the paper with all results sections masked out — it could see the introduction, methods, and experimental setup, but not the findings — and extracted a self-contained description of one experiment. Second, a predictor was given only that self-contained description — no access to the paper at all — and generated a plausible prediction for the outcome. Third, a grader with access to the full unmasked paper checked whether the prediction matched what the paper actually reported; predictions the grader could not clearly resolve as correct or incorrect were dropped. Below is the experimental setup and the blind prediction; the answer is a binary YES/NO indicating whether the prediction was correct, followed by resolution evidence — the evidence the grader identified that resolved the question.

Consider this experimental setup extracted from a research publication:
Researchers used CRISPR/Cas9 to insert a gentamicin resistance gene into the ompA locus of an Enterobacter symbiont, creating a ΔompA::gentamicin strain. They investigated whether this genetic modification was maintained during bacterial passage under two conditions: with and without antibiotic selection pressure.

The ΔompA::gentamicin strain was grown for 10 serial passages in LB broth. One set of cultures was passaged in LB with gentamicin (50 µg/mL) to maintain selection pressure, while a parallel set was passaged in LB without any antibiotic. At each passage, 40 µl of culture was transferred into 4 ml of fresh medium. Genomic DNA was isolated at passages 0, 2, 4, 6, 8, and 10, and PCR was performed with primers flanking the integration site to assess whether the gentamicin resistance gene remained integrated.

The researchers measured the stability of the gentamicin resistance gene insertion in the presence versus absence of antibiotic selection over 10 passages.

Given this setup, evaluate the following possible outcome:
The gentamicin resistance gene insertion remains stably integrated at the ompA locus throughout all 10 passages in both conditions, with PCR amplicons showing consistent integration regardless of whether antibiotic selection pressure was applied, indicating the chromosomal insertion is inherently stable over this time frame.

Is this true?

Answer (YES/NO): YES